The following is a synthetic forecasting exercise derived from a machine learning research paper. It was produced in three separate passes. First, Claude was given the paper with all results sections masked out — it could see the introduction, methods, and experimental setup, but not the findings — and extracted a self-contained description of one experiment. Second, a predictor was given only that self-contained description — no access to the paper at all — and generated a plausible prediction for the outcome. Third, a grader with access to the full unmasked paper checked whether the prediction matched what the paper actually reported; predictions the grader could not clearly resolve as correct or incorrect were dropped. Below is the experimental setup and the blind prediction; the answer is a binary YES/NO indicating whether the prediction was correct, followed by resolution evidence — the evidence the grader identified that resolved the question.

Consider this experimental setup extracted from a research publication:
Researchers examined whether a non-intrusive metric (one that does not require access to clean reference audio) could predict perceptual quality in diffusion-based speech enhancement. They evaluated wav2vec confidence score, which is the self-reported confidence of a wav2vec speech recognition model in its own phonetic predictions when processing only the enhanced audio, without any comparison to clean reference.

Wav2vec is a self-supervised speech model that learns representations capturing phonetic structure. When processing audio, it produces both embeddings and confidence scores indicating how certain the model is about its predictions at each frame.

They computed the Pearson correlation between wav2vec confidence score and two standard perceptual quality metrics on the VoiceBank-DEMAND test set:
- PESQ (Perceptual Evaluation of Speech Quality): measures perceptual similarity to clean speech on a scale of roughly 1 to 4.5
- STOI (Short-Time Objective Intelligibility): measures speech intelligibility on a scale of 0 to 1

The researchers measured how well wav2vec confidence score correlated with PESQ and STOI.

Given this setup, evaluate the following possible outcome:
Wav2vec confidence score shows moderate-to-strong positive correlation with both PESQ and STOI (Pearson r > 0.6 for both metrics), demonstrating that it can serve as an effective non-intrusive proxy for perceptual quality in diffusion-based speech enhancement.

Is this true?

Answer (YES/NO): NO